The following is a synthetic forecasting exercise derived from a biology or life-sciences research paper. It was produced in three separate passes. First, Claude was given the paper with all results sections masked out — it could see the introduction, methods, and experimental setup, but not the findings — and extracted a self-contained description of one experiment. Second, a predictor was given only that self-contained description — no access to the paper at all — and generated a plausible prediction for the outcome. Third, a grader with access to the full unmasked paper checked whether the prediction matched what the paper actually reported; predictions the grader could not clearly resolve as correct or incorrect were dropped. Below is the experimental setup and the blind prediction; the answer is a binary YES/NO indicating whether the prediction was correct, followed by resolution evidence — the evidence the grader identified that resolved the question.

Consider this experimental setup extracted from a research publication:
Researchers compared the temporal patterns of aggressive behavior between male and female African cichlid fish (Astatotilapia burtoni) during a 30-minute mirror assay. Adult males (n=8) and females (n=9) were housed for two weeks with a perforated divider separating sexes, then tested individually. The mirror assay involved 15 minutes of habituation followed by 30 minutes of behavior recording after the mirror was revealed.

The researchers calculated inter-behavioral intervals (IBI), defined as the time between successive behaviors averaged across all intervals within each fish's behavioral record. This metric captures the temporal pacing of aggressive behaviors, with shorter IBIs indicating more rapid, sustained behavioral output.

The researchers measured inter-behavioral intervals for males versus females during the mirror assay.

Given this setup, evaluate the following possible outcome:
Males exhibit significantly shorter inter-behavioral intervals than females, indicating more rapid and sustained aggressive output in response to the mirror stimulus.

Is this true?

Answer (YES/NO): NO